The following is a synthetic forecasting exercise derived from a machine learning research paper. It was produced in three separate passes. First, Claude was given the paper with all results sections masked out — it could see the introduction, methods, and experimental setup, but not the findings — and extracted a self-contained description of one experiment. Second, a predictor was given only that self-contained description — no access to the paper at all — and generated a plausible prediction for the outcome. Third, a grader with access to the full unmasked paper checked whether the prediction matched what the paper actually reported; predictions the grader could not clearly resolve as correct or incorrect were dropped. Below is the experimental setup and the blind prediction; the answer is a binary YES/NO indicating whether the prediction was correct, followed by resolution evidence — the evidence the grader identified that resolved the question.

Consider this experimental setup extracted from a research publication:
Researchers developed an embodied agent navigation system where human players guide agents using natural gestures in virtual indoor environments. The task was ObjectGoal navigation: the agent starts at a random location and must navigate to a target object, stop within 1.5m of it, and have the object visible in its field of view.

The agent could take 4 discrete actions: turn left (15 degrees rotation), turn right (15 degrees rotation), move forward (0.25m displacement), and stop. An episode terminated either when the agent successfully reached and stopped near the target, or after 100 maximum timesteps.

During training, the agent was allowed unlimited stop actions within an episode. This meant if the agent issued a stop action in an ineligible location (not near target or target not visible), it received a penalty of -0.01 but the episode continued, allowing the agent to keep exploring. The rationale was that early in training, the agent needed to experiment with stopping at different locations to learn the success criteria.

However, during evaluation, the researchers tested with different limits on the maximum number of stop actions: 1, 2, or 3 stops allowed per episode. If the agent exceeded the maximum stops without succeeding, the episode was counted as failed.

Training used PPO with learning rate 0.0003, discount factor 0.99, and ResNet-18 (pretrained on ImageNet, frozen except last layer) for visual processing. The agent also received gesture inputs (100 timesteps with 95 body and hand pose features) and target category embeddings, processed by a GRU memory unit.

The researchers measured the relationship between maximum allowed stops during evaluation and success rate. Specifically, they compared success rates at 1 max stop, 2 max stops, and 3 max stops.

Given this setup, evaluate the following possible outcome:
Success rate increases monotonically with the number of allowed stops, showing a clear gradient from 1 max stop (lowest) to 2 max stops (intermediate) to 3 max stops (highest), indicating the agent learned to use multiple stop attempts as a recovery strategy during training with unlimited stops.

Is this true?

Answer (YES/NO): YES